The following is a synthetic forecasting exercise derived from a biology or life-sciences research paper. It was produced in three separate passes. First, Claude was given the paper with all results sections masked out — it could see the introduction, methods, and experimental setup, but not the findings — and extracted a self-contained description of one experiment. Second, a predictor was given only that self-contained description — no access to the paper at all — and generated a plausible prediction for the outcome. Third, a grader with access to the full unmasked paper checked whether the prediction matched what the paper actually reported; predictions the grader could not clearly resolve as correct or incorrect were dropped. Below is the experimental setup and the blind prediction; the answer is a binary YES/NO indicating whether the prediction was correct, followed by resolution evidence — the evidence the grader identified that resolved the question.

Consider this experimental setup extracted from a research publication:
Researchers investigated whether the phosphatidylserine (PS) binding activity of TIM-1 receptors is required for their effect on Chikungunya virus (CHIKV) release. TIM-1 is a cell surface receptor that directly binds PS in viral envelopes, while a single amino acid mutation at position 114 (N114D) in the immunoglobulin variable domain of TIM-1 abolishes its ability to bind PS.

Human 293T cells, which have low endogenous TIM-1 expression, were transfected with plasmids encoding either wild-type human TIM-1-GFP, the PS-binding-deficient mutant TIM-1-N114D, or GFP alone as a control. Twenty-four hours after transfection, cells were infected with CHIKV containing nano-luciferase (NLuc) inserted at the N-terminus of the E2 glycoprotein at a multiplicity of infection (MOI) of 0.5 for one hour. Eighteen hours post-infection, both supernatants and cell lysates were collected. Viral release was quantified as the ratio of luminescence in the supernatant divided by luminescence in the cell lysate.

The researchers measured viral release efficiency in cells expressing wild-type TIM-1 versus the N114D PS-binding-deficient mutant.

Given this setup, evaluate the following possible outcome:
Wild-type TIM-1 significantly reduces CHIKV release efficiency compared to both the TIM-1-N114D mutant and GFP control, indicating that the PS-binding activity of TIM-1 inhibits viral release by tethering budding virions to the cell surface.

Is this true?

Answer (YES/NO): YES